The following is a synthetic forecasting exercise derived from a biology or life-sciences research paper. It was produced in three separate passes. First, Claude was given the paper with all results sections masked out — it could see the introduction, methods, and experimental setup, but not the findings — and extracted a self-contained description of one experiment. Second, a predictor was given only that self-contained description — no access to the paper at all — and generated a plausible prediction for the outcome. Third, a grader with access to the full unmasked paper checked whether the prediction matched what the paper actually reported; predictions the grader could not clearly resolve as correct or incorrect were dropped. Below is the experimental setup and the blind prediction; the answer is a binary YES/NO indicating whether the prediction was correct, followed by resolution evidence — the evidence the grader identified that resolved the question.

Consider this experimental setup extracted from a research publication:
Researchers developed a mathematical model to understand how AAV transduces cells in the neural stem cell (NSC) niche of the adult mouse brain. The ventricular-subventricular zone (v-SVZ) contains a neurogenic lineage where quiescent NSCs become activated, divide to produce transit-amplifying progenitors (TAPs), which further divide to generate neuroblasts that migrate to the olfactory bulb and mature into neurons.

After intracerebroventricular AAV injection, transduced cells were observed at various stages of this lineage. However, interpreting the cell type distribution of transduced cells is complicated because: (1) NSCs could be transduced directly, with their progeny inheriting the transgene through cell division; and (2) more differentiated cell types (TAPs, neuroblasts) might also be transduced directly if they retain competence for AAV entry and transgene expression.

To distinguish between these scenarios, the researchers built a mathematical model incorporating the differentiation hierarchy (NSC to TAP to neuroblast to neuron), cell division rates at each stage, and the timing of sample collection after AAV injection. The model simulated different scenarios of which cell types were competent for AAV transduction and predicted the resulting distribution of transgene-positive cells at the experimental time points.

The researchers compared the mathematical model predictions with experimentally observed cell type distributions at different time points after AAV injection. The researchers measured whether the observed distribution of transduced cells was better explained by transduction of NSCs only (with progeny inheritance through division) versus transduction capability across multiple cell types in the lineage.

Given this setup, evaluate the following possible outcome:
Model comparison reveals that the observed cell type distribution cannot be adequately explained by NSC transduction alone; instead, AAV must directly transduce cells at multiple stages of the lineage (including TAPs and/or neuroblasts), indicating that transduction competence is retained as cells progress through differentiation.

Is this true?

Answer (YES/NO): NO